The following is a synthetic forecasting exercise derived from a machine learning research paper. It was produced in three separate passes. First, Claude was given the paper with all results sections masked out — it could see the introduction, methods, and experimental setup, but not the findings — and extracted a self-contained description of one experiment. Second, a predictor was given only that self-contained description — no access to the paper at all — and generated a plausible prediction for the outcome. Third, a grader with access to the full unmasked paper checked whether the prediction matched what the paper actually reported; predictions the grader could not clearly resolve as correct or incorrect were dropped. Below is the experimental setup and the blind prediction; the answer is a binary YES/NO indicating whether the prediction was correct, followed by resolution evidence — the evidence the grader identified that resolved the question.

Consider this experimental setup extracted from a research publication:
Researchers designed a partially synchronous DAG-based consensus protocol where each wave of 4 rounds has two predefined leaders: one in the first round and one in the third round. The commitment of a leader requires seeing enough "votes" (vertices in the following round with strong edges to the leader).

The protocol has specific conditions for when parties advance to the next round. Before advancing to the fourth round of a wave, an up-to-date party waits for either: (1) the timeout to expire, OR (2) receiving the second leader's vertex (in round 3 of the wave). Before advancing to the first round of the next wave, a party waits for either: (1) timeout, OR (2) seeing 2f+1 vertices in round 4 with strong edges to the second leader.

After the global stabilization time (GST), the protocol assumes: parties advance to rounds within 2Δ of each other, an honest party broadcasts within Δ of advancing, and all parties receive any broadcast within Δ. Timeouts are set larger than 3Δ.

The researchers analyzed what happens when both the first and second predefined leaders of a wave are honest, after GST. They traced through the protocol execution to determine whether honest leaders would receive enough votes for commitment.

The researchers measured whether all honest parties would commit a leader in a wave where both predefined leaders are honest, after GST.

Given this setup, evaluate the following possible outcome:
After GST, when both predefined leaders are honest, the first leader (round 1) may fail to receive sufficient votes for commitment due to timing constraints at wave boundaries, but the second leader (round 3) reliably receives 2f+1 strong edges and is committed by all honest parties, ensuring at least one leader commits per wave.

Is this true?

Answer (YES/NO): YES